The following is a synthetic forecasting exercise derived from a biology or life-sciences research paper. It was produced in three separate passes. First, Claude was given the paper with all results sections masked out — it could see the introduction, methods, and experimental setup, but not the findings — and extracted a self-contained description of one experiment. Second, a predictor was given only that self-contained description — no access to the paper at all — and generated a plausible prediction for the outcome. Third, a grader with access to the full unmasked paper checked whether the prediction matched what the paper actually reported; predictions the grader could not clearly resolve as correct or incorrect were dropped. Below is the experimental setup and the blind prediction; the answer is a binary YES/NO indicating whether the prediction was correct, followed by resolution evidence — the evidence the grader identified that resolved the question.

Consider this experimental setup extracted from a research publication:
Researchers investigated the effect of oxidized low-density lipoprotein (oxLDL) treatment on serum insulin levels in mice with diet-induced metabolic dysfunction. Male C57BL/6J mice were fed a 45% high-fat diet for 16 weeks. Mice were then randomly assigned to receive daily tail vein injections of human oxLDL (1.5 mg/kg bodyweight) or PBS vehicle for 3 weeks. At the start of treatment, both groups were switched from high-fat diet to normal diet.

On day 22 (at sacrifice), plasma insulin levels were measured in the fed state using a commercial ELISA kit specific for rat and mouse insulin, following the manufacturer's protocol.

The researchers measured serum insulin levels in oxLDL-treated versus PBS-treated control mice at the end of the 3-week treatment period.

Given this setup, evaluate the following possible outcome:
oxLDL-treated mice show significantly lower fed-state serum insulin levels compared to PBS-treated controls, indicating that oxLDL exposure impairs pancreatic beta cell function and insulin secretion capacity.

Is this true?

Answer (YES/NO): NO